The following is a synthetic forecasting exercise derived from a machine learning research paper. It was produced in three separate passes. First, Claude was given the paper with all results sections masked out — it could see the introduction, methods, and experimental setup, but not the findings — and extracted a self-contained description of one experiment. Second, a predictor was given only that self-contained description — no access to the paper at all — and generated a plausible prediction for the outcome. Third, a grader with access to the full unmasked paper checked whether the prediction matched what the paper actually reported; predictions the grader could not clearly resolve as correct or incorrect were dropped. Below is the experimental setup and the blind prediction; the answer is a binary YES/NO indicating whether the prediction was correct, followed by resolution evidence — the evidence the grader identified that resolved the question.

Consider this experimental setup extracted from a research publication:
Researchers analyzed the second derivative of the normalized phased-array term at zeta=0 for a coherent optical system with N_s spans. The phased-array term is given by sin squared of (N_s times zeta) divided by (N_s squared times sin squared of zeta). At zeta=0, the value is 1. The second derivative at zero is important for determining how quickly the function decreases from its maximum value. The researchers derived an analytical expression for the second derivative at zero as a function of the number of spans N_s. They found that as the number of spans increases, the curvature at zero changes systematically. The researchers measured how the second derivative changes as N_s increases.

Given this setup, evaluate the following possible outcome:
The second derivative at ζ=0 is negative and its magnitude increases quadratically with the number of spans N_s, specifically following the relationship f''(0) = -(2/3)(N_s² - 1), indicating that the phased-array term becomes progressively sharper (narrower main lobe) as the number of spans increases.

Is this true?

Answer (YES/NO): YES